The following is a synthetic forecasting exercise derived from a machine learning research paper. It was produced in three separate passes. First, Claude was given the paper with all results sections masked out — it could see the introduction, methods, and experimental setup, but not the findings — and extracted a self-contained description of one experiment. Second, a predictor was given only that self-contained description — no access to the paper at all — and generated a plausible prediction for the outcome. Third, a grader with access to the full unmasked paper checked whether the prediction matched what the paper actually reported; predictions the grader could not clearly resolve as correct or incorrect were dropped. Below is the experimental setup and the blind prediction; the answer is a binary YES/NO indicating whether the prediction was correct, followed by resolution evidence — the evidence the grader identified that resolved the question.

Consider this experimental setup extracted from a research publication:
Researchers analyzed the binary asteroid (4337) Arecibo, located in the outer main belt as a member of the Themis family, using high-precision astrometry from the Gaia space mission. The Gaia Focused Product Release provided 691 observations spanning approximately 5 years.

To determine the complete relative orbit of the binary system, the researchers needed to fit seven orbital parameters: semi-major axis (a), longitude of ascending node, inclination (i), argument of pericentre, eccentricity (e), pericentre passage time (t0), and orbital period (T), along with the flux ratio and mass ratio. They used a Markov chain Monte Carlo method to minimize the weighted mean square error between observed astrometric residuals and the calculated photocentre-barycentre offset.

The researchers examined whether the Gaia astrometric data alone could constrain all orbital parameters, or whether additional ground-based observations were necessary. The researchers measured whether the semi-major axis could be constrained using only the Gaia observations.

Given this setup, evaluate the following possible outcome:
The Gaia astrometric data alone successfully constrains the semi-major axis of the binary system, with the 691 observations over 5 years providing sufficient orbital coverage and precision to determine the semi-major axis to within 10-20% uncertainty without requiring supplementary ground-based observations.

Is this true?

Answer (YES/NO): NO